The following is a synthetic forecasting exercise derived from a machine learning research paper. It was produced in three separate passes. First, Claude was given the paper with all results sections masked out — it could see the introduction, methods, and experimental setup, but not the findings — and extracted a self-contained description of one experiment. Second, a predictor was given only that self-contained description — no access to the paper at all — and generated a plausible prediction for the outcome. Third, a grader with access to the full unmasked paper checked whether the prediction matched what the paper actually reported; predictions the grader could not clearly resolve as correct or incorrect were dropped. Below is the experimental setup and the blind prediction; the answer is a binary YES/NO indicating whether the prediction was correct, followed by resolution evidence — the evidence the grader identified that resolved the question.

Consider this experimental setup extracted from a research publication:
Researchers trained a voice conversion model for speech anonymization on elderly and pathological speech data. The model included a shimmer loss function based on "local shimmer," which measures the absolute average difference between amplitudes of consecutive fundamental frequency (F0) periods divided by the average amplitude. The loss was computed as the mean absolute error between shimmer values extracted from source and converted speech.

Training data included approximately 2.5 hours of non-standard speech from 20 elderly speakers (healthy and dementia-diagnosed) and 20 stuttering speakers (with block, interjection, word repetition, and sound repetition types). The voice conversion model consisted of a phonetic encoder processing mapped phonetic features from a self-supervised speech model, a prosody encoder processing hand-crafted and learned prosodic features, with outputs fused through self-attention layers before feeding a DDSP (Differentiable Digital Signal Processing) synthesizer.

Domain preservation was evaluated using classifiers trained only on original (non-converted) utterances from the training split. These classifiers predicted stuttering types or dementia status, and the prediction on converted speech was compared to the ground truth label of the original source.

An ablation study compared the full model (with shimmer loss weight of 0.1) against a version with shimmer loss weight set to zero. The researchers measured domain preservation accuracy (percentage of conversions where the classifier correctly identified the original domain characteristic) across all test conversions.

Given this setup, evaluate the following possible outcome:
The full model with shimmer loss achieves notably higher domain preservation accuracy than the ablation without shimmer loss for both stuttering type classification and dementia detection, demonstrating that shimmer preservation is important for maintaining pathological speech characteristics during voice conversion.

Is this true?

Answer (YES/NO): NO